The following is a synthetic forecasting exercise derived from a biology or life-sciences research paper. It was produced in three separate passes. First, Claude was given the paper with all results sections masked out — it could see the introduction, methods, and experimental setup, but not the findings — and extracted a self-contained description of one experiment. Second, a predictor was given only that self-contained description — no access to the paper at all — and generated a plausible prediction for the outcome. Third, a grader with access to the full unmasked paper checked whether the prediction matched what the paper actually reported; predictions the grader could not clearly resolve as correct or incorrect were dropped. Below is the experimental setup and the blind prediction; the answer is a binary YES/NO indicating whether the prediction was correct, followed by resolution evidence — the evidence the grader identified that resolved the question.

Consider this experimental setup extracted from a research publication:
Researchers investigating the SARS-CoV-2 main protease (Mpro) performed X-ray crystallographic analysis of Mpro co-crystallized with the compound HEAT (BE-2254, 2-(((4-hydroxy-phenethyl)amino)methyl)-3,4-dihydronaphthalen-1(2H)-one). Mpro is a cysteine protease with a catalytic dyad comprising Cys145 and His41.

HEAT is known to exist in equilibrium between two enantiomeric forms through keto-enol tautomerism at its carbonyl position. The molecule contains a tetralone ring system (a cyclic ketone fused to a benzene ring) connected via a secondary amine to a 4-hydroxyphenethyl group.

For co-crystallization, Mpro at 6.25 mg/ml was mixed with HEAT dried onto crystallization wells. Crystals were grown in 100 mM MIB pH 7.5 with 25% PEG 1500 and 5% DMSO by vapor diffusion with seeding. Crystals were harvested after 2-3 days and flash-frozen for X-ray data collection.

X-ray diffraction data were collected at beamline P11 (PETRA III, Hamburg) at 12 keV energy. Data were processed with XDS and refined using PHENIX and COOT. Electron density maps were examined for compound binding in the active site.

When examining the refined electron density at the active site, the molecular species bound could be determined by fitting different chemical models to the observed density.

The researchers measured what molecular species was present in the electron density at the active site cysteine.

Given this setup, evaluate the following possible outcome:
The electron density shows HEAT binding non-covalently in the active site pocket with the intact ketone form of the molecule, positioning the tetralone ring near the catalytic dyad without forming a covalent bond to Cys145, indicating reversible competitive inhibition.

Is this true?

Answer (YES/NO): NO